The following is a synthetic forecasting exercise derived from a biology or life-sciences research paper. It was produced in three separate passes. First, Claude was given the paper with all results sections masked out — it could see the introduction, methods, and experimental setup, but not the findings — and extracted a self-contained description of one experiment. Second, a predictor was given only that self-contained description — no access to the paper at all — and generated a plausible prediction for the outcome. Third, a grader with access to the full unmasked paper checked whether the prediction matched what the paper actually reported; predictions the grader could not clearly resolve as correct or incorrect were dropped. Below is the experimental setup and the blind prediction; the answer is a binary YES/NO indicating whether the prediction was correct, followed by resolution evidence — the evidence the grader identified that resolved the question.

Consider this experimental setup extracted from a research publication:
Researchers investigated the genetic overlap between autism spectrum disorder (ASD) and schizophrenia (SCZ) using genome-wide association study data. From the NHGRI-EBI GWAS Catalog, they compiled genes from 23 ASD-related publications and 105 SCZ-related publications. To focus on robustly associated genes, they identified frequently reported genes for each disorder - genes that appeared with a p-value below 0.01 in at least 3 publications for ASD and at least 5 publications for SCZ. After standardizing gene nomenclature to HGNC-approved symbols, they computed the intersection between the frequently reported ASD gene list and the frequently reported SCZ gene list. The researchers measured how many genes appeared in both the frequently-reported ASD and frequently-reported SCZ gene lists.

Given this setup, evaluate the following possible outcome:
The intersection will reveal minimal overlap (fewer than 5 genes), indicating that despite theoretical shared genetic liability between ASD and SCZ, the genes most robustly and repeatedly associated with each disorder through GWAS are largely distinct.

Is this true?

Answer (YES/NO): NO